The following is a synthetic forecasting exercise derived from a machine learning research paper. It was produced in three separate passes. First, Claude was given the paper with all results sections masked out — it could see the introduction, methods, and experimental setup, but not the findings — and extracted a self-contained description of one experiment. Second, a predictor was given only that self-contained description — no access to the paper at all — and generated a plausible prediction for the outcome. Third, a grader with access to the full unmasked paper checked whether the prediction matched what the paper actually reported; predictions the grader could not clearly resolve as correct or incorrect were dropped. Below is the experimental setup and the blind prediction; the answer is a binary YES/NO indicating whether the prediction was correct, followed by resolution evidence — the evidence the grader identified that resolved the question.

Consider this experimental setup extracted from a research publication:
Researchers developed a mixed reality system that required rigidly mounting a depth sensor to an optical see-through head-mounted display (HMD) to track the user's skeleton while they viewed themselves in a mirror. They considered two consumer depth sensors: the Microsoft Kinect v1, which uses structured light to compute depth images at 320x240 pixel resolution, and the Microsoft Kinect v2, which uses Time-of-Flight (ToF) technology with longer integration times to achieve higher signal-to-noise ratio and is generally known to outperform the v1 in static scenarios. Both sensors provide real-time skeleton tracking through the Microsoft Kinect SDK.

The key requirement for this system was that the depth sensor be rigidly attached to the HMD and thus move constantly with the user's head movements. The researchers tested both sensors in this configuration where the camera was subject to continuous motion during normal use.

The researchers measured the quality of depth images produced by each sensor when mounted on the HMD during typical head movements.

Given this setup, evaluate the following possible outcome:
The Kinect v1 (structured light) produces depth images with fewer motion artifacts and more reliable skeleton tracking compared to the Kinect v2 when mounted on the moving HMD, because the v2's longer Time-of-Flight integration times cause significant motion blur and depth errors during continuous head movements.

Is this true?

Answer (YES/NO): YES